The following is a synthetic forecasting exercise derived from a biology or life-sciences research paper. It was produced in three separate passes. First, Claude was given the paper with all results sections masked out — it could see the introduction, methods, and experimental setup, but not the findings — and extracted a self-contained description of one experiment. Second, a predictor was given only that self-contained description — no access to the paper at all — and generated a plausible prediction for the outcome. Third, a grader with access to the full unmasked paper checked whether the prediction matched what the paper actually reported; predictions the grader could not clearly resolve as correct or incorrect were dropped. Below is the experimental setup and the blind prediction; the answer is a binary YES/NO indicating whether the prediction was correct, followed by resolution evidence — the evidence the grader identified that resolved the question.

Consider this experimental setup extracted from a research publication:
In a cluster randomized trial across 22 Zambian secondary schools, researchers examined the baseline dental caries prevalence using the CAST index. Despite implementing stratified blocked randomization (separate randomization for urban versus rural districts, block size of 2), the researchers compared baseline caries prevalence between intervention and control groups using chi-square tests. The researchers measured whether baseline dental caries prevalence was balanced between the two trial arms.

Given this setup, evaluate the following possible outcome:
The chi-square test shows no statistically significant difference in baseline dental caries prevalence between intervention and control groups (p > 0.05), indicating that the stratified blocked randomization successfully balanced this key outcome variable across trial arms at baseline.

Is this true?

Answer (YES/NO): NO